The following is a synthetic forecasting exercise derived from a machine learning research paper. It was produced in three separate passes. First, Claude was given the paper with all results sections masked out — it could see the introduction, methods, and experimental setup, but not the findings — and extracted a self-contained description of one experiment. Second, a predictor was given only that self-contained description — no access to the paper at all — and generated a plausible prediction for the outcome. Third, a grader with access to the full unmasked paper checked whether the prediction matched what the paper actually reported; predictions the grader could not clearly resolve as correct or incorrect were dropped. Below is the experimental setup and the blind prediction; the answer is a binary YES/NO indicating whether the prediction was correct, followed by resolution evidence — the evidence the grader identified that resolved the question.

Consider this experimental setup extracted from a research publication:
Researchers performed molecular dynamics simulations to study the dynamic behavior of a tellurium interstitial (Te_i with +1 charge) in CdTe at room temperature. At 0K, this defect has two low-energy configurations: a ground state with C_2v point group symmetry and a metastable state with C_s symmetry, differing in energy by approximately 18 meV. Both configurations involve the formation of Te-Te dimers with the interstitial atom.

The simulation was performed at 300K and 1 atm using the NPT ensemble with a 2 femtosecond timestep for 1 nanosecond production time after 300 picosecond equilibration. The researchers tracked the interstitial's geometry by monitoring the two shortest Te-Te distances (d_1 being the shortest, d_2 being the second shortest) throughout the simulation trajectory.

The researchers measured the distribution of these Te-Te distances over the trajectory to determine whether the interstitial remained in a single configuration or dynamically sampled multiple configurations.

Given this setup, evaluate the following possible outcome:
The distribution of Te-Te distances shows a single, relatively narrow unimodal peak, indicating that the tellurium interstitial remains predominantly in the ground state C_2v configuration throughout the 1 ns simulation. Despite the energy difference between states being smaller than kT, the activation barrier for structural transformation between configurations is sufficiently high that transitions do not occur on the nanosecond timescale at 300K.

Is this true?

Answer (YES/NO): NO